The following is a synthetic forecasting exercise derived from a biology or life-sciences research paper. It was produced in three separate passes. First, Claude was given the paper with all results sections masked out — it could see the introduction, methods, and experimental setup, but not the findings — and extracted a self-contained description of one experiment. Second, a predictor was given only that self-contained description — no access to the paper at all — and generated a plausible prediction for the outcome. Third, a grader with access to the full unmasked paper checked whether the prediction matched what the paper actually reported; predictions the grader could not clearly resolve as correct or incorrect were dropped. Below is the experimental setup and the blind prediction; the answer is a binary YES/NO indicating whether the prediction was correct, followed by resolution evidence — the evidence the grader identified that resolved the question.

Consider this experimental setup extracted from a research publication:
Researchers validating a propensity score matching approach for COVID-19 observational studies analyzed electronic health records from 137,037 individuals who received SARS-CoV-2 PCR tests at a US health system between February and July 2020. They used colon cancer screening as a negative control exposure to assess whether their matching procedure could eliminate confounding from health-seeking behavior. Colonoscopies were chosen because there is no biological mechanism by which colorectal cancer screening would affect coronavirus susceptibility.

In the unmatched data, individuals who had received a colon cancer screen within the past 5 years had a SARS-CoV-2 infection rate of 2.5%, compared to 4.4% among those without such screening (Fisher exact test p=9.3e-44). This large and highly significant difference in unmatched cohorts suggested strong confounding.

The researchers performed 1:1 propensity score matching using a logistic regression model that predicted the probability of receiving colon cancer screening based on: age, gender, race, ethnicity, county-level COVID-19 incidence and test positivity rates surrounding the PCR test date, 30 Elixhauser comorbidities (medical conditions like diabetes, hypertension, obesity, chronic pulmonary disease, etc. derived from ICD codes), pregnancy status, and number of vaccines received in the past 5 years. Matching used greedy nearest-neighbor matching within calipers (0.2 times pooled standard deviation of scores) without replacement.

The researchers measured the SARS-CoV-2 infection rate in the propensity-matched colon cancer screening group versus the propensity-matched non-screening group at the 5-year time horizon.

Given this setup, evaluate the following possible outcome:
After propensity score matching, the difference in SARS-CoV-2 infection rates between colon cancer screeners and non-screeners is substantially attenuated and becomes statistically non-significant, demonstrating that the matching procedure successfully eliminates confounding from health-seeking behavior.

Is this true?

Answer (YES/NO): YES